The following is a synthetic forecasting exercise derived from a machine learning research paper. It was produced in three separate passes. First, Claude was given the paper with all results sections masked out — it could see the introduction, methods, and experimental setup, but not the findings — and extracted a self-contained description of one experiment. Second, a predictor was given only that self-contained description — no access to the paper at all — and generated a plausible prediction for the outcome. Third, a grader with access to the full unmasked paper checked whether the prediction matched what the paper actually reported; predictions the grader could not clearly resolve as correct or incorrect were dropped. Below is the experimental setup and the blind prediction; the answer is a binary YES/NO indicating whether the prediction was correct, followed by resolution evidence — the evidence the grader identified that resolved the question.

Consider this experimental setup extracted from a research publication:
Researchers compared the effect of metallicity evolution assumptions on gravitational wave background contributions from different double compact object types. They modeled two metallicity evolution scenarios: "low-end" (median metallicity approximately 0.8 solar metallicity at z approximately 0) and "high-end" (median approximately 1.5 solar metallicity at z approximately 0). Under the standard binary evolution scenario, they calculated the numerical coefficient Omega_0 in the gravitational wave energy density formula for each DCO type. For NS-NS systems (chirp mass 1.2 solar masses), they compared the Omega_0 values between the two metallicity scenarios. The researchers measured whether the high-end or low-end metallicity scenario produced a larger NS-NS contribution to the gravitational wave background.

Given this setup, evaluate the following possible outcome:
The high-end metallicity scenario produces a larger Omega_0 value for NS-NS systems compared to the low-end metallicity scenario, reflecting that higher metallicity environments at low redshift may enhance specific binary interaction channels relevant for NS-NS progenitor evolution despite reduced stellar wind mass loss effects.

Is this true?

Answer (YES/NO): YES